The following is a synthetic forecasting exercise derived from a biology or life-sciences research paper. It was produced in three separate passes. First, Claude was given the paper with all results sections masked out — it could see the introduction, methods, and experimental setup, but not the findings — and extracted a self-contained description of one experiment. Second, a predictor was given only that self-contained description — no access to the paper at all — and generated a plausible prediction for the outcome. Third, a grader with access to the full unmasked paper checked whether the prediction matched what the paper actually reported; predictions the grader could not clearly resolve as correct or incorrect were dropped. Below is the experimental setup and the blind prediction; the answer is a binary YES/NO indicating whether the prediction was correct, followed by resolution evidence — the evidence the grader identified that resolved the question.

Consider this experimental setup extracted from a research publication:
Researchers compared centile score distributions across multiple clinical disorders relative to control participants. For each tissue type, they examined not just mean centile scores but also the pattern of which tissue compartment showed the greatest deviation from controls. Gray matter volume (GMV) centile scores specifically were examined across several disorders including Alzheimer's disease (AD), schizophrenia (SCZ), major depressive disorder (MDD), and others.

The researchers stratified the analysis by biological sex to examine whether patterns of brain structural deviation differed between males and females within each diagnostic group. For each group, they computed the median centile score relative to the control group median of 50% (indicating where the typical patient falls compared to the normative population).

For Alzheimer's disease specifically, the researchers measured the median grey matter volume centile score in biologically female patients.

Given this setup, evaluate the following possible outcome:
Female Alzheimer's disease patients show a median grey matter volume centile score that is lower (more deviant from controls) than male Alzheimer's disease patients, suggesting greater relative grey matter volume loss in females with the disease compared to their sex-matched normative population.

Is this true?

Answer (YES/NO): YES